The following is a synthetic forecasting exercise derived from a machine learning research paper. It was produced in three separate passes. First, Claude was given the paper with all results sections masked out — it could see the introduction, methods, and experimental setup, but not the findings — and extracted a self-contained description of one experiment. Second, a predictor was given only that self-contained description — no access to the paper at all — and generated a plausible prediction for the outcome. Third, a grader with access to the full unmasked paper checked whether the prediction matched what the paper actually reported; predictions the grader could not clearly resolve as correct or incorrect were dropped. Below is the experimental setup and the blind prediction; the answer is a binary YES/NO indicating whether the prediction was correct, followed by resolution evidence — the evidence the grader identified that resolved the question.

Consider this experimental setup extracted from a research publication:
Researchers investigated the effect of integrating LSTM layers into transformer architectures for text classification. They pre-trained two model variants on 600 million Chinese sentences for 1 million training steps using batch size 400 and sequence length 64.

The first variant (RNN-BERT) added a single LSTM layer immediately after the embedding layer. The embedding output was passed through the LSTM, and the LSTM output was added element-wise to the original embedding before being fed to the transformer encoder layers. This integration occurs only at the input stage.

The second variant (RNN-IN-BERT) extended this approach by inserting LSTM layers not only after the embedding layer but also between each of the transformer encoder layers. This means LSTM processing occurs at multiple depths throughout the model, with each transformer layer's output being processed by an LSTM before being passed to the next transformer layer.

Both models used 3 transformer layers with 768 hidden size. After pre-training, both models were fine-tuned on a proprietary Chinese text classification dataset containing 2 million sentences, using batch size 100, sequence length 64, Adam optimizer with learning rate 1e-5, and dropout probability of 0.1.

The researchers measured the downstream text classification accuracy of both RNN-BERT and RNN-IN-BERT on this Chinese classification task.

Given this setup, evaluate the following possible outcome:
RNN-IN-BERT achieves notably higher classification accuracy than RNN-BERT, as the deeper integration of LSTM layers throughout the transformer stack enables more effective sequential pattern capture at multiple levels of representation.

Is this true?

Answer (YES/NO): NO